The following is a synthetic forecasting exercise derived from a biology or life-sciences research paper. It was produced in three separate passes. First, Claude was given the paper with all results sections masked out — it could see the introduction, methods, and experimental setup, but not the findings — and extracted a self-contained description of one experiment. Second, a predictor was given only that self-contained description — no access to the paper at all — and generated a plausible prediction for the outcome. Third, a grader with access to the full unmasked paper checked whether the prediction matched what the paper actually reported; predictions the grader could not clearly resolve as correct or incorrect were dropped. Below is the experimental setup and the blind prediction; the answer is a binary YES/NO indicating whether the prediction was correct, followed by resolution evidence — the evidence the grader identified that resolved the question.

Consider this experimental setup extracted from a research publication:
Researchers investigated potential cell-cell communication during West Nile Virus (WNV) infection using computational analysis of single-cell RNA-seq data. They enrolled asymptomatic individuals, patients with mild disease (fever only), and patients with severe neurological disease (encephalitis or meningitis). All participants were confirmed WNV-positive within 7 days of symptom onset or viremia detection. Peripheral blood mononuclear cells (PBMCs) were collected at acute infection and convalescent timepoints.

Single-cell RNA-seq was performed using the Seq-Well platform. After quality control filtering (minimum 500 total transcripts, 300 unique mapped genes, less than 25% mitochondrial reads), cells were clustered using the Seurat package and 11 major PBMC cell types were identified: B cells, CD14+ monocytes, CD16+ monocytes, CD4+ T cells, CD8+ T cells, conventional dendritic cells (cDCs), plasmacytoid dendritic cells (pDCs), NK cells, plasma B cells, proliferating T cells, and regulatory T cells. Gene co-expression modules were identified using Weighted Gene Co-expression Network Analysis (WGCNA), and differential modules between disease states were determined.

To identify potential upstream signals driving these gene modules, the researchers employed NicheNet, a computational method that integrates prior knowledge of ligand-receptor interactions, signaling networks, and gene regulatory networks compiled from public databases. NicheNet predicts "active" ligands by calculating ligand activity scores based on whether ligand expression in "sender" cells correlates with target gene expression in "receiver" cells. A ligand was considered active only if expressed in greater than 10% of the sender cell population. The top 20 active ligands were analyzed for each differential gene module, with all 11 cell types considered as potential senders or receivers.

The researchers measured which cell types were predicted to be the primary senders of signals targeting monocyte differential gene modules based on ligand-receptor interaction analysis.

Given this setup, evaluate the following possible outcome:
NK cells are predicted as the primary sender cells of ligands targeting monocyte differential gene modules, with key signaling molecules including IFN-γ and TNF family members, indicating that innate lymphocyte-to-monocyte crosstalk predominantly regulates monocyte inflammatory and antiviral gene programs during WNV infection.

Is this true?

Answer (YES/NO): NO